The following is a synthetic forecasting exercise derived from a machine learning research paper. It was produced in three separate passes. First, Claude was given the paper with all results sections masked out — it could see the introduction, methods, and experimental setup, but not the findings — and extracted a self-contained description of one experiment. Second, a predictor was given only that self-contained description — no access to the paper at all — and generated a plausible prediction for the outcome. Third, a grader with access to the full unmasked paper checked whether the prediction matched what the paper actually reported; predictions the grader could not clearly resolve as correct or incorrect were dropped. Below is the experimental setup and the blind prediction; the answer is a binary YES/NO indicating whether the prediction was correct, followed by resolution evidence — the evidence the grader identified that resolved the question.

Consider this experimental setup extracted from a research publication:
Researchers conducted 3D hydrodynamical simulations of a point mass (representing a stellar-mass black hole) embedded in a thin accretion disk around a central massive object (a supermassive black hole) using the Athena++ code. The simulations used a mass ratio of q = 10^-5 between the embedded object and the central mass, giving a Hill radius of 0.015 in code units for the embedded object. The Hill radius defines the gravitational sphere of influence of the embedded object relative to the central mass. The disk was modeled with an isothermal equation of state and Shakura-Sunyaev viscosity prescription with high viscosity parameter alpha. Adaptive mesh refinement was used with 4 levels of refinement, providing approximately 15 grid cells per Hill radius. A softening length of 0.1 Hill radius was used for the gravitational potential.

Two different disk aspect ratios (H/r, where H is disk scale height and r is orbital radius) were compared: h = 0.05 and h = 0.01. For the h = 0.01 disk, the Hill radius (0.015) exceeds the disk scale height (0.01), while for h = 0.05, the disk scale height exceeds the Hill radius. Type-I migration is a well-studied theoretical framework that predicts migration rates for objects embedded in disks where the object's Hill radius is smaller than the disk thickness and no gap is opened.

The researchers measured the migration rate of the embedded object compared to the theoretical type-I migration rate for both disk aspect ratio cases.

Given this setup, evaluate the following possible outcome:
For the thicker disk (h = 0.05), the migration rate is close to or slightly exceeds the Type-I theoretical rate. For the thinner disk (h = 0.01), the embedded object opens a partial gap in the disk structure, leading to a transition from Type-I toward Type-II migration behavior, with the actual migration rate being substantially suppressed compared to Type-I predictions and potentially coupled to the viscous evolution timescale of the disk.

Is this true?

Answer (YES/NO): NO